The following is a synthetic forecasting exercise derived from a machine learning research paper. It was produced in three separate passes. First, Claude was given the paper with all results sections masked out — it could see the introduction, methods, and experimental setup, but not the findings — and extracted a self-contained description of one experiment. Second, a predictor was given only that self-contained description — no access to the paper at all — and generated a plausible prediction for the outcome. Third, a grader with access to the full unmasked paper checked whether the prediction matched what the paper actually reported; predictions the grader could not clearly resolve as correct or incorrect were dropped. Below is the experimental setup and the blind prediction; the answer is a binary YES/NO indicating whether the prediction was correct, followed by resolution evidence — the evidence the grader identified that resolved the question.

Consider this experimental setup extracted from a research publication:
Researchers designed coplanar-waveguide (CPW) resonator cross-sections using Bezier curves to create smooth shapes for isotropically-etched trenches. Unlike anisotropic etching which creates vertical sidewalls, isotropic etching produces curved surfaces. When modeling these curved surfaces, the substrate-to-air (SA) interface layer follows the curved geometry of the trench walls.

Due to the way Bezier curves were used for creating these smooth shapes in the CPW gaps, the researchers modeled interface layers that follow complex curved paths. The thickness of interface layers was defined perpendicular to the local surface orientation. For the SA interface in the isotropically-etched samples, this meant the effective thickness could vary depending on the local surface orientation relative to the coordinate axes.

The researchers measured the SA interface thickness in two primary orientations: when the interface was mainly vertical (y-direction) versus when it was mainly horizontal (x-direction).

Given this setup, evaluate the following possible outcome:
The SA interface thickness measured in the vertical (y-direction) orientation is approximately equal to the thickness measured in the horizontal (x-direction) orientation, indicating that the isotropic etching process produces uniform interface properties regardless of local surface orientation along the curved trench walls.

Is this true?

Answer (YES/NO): NO